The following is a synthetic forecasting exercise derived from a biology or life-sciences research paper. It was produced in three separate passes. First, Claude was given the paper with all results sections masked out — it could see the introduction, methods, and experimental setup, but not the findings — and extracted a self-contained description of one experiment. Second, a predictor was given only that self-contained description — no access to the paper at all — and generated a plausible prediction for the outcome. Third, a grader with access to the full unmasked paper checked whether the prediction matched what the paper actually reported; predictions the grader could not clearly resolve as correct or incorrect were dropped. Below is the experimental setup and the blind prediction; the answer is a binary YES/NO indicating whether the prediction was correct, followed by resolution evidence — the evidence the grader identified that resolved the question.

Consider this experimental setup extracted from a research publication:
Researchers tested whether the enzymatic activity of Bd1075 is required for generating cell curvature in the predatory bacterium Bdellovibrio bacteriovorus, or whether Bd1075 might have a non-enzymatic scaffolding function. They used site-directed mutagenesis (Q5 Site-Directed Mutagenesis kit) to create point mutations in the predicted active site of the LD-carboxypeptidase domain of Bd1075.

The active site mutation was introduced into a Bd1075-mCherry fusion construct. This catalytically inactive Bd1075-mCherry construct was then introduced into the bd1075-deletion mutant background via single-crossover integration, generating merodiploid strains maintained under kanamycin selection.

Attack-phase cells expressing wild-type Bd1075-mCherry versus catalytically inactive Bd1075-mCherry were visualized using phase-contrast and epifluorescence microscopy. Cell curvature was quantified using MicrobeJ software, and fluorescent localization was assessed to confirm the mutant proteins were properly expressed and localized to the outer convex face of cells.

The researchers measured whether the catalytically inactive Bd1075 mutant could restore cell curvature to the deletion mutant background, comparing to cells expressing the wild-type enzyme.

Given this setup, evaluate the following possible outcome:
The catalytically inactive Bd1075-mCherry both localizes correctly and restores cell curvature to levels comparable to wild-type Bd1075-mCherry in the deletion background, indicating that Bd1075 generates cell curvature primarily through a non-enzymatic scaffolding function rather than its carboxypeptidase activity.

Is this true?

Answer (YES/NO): NO